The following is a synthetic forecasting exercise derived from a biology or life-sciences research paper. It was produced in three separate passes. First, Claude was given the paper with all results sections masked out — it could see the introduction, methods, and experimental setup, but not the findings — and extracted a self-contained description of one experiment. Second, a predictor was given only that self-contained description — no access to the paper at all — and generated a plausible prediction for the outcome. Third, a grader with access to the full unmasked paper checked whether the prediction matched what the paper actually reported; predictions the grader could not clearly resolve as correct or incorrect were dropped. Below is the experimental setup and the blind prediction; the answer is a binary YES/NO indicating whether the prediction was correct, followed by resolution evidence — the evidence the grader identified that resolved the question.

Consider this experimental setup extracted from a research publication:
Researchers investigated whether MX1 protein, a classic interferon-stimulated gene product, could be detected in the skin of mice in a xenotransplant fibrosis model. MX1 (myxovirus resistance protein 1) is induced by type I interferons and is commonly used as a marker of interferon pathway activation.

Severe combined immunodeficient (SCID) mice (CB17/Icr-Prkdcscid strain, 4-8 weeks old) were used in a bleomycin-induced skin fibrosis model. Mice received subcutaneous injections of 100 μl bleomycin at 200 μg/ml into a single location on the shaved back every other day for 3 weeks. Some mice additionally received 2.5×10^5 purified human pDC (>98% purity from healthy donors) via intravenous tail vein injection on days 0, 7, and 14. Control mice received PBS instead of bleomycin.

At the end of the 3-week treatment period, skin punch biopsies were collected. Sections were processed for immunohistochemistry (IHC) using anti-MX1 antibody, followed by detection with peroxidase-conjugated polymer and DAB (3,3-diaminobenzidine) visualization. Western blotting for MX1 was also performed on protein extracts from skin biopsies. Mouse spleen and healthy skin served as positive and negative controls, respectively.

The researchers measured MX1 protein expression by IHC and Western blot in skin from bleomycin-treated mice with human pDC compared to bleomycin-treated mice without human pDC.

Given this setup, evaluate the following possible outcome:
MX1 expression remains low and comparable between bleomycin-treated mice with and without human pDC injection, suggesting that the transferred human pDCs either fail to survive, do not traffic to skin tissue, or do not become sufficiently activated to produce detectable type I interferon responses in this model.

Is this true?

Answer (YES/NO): NO